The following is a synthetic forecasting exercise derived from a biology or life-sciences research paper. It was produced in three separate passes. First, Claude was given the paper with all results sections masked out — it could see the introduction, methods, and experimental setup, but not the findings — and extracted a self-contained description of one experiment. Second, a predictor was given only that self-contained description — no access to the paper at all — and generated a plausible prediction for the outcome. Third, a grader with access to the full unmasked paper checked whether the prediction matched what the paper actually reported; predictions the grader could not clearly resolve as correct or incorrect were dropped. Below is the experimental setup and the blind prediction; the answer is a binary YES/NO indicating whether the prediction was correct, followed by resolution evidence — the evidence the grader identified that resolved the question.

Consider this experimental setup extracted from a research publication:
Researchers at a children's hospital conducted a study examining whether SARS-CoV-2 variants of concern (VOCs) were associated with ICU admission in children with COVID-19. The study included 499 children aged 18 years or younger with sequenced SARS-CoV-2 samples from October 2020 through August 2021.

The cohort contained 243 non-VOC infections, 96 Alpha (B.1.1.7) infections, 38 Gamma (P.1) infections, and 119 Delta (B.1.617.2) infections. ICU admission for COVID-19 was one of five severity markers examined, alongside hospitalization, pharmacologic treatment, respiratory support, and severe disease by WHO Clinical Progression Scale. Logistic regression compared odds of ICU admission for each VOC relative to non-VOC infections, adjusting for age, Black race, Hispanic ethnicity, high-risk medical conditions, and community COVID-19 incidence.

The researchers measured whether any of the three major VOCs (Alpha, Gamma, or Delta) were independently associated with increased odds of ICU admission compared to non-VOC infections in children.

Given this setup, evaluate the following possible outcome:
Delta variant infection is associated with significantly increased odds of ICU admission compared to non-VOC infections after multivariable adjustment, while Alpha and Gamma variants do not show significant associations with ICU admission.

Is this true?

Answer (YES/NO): NO